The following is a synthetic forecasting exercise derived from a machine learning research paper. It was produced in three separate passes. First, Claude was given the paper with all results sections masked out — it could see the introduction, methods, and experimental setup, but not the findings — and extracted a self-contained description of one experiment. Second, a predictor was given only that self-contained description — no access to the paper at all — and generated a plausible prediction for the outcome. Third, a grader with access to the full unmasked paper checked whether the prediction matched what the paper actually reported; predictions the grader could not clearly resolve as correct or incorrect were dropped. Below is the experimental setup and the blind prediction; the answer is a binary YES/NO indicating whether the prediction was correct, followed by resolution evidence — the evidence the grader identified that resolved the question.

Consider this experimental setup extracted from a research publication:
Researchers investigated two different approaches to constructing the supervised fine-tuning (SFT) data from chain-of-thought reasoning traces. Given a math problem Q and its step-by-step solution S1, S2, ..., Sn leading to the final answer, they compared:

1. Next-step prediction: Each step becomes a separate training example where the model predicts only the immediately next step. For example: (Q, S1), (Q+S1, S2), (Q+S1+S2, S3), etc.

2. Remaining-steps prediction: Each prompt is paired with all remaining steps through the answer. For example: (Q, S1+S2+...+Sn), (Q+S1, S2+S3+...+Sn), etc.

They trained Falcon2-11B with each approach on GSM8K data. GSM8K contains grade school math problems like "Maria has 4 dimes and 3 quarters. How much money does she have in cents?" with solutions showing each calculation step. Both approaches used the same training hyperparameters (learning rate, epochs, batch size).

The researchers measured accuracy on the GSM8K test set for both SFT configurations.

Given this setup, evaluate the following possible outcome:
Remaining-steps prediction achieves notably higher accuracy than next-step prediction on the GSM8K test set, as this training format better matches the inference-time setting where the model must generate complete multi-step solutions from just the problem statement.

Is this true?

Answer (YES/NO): NO